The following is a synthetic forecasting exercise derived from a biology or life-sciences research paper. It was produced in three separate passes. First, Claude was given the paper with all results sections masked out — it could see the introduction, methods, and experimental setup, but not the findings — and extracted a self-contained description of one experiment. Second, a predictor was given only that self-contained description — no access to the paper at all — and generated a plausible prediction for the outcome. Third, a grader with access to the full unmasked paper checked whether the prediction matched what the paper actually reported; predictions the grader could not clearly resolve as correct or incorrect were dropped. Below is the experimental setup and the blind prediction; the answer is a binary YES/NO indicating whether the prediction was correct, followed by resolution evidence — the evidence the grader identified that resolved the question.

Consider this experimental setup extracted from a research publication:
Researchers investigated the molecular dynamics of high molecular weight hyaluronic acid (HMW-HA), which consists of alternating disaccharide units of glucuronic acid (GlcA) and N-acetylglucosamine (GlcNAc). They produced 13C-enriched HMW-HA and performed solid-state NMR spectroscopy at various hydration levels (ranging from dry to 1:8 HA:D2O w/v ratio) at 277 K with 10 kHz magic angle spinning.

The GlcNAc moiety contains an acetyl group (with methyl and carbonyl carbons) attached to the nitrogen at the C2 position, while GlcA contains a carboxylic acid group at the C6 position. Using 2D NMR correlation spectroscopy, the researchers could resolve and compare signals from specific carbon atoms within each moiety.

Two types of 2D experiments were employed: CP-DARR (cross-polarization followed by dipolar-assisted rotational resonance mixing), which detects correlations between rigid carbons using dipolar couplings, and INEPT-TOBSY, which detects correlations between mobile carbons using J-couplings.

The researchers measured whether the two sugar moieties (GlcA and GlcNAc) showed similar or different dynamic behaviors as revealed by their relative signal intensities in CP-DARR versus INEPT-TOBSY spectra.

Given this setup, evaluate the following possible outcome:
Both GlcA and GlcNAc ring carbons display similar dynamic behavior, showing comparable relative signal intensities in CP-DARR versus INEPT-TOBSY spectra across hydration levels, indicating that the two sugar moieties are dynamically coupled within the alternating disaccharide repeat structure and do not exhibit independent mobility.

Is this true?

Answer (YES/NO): NO